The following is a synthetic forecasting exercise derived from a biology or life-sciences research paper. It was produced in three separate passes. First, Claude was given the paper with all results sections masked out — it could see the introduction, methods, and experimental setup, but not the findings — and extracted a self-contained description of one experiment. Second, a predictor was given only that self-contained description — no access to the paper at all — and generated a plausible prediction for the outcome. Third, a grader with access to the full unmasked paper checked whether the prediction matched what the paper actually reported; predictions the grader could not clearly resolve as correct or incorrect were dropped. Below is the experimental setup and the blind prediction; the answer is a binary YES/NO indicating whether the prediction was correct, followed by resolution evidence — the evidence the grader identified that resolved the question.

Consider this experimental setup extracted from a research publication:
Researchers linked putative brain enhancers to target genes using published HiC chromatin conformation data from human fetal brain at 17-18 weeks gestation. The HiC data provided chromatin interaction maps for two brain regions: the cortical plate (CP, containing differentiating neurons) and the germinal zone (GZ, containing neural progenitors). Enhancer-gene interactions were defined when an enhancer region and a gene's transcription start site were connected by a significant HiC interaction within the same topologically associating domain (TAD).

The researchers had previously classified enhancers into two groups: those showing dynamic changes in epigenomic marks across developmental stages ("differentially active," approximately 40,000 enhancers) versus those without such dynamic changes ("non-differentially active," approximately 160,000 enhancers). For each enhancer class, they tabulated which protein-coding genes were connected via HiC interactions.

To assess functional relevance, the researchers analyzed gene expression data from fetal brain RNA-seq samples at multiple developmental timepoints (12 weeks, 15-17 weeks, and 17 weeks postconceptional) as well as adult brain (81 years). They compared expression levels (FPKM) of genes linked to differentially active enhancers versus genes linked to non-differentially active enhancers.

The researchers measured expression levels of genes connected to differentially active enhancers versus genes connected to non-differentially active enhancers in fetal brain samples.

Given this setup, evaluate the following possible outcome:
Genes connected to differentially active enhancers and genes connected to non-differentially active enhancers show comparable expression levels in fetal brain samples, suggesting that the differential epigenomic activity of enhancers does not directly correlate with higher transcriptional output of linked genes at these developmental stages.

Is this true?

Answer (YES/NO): NO